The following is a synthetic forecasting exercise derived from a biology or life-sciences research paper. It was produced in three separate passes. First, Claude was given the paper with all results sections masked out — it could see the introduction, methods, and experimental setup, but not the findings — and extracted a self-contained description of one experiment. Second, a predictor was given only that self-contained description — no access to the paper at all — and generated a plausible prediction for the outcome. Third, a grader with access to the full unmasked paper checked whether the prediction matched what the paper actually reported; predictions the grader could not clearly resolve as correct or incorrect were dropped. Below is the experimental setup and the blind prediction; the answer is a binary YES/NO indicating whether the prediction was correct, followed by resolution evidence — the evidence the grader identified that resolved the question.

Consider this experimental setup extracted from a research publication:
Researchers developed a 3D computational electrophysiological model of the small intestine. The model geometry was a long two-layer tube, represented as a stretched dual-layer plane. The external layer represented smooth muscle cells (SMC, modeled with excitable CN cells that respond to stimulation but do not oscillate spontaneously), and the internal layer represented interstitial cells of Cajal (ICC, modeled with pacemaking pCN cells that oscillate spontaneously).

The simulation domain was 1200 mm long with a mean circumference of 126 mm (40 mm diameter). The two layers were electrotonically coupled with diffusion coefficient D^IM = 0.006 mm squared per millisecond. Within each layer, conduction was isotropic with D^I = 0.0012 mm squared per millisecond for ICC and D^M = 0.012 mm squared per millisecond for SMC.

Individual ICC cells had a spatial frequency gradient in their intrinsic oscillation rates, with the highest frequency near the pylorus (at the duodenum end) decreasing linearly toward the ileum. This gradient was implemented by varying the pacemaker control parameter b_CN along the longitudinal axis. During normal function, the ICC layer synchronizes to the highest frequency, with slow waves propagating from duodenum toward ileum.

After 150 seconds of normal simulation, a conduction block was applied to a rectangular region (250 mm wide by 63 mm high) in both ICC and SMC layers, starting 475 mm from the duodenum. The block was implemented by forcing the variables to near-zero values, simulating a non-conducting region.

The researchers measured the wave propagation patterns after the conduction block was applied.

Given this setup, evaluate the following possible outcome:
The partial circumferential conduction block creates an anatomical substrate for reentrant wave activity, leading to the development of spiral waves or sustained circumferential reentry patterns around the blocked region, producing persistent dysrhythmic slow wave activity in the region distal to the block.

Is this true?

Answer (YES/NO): NO